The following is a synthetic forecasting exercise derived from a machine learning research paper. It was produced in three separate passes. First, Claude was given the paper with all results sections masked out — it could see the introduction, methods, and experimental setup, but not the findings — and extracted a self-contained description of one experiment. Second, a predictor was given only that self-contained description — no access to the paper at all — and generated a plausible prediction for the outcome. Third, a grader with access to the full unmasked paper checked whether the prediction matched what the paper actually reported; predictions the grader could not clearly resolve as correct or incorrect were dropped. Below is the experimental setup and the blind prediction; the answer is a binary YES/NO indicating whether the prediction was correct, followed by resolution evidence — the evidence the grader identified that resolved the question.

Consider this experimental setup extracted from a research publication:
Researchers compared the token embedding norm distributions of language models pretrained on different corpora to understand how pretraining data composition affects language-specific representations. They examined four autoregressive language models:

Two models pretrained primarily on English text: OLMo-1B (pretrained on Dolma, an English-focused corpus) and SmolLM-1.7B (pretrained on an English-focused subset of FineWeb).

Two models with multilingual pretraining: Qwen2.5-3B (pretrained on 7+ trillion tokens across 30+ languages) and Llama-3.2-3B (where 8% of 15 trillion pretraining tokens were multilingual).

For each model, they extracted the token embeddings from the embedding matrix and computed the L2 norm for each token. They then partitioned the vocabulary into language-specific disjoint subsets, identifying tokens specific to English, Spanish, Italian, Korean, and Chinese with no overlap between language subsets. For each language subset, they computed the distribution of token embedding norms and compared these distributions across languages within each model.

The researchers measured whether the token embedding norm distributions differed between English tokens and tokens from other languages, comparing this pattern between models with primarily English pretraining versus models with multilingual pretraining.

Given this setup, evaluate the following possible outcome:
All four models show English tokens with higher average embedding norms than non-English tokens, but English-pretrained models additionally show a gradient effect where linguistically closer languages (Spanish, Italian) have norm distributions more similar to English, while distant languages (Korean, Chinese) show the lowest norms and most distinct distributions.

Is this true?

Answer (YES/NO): NO